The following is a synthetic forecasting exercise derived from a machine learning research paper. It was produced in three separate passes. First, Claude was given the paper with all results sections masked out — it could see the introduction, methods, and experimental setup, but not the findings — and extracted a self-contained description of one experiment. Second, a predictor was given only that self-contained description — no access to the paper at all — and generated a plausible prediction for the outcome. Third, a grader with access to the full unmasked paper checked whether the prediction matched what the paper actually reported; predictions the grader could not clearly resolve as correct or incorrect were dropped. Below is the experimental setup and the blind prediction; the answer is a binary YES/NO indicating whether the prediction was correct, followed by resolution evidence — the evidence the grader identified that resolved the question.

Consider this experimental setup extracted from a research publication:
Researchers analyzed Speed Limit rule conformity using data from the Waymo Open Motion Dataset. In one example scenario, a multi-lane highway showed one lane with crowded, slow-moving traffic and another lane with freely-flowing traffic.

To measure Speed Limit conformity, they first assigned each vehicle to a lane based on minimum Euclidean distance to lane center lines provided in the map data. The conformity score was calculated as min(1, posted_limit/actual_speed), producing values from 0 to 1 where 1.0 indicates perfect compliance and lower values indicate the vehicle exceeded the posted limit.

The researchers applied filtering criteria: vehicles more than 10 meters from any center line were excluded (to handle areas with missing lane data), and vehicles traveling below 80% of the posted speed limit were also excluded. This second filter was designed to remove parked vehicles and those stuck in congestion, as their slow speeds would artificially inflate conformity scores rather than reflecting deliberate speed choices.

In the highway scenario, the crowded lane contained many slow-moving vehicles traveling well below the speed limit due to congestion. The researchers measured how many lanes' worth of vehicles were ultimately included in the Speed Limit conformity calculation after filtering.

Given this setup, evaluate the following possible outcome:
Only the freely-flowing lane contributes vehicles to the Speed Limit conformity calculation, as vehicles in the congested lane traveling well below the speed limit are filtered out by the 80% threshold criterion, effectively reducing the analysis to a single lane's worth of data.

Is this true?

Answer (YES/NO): YES